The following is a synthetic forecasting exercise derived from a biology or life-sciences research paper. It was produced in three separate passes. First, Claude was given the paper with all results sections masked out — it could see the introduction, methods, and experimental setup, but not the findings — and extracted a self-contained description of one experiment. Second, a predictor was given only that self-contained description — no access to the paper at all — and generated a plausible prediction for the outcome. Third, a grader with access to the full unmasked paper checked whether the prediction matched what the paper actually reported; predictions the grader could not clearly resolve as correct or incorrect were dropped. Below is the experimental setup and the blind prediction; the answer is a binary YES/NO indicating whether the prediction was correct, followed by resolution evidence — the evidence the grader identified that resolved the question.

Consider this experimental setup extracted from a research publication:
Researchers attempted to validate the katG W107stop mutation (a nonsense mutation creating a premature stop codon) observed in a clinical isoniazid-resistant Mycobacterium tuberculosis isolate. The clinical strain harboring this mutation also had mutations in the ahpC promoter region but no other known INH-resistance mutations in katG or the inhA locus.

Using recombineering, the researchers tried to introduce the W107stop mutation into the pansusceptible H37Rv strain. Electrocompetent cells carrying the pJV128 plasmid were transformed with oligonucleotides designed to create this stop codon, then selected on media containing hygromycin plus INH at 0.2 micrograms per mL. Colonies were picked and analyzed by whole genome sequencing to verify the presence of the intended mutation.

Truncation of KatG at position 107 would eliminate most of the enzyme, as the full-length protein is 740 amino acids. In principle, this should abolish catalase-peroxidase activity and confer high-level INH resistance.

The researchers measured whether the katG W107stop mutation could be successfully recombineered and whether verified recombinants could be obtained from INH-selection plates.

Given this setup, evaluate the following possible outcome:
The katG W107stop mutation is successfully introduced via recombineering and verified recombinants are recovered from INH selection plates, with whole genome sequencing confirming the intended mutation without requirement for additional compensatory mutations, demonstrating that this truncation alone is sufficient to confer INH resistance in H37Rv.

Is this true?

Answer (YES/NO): NO